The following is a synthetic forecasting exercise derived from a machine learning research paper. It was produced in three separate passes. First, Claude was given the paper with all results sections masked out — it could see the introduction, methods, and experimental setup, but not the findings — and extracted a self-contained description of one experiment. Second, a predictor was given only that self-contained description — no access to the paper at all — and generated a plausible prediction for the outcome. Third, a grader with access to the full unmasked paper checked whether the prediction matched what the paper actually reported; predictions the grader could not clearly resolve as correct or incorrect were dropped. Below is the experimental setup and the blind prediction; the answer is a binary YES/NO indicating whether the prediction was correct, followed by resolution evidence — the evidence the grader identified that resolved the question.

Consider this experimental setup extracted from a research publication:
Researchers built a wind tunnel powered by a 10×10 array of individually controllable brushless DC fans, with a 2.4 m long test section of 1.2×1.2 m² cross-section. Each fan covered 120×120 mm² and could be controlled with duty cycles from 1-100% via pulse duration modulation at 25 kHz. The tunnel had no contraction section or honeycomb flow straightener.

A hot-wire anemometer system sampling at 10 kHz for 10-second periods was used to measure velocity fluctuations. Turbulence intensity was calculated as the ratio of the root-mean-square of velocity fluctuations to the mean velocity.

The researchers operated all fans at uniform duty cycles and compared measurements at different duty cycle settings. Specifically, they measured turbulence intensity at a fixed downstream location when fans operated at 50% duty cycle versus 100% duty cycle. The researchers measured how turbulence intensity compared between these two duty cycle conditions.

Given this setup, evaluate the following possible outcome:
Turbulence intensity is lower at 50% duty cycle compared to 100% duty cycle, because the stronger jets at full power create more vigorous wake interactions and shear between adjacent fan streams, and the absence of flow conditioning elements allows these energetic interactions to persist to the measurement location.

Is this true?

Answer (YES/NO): NO